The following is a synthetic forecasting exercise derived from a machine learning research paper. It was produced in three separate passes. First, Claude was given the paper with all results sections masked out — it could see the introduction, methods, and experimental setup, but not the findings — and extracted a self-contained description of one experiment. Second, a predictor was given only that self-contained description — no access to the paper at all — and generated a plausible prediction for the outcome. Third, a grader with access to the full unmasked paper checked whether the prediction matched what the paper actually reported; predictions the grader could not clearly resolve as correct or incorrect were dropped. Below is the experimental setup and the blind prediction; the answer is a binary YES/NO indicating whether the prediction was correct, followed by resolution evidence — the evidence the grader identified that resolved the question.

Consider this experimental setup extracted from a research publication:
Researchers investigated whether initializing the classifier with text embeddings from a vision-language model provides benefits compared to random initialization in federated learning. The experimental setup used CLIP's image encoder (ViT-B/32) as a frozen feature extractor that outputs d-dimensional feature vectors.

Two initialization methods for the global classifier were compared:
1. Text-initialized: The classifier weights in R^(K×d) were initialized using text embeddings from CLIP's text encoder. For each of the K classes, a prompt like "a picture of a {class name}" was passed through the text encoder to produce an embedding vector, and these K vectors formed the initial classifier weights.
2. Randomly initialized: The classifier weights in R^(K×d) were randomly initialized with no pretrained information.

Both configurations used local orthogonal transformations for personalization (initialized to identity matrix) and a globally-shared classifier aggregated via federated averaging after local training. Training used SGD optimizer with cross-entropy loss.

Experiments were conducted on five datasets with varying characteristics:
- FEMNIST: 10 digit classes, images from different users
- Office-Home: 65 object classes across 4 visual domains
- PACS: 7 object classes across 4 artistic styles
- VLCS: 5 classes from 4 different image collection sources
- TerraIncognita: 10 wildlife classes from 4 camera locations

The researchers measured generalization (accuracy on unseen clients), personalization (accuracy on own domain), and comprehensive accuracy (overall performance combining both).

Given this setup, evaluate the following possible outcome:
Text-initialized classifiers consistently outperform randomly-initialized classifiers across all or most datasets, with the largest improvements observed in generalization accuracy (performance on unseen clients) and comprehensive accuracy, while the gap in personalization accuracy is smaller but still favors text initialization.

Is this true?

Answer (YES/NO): NO